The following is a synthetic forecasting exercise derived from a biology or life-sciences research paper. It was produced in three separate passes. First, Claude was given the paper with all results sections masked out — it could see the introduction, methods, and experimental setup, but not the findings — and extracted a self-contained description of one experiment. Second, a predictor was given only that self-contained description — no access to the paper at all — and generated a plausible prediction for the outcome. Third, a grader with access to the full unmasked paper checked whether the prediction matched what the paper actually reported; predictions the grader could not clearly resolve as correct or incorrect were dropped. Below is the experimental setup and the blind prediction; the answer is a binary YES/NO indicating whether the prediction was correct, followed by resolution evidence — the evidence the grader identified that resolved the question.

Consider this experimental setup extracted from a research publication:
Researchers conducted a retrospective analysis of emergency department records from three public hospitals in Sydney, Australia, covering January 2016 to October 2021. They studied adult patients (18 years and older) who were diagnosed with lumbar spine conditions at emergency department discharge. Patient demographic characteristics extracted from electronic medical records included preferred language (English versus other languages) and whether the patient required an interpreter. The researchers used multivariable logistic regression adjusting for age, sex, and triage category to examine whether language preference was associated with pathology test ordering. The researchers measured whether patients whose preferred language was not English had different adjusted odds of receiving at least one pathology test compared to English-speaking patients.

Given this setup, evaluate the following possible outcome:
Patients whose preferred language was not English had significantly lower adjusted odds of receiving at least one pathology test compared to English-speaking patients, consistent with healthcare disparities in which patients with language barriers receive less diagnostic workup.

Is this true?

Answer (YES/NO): NO